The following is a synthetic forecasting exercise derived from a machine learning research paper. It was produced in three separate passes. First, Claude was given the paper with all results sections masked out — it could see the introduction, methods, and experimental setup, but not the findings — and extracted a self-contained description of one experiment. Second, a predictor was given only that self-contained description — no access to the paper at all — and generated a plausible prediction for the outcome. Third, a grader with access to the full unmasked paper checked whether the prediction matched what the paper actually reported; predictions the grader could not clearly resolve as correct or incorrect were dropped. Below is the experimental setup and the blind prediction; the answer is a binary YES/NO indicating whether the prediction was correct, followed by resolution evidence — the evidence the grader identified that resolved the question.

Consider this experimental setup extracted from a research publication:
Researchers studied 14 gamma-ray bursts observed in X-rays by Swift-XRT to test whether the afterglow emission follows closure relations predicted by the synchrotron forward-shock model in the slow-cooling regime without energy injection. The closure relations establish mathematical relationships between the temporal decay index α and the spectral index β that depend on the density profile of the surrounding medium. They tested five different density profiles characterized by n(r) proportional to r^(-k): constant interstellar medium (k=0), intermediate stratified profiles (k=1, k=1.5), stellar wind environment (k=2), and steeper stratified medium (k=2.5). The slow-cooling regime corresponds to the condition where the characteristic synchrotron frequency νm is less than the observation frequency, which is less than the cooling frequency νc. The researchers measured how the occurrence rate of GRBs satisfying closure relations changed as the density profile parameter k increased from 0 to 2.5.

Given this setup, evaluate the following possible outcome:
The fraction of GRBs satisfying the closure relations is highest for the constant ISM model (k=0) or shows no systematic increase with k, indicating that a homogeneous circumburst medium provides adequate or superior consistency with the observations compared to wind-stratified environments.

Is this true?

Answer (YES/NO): YES